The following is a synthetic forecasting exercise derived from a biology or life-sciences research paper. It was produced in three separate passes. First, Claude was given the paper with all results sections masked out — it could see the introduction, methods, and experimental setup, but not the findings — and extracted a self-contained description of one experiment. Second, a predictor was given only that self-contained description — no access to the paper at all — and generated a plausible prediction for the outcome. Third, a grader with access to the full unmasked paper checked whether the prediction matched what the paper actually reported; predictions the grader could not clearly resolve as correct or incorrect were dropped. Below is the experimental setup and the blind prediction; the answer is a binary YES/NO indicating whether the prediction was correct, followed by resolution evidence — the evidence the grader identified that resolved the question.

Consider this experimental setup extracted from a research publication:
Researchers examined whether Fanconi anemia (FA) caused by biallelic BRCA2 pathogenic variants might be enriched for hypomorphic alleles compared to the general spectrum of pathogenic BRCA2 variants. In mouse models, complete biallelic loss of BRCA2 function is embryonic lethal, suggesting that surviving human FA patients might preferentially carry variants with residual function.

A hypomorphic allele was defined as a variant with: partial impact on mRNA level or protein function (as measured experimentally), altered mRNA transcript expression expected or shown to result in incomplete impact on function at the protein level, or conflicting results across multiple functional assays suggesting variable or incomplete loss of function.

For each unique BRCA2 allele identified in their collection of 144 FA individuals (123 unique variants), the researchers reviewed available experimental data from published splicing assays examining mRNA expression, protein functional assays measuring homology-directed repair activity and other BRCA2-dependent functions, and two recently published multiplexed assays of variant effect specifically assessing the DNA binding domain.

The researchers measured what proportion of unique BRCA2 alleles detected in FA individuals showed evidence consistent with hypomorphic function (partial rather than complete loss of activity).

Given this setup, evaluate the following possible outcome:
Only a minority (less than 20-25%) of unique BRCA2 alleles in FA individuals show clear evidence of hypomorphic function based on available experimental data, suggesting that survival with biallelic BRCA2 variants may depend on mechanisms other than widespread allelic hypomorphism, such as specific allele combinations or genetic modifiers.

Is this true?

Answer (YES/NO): YES